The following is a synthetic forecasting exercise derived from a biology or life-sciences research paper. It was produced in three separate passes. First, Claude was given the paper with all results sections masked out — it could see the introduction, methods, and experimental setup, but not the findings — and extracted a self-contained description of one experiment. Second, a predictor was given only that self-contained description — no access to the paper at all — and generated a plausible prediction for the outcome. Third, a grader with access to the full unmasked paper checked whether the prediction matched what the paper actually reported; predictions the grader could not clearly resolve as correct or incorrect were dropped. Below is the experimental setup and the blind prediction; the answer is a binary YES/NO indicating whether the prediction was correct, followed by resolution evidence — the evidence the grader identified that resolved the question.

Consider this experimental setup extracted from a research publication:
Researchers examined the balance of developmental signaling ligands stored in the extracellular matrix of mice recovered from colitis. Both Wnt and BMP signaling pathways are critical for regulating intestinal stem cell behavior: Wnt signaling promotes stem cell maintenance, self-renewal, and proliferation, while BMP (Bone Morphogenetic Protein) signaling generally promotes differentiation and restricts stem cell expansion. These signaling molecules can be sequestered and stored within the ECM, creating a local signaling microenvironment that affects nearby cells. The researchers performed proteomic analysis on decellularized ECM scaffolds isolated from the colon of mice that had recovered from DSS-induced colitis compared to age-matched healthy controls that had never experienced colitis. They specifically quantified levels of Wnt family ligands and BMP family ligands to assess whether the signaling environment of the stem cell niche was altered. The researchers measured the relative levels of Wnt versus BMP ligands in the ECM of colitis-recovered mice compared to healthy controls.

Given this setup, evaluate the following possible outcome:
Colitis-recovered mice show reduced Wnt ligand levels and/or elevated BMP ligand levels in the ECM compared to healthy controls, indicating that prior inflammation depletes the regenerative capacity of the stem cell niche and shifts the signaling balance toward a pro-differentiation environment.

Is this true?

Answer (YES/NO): YES